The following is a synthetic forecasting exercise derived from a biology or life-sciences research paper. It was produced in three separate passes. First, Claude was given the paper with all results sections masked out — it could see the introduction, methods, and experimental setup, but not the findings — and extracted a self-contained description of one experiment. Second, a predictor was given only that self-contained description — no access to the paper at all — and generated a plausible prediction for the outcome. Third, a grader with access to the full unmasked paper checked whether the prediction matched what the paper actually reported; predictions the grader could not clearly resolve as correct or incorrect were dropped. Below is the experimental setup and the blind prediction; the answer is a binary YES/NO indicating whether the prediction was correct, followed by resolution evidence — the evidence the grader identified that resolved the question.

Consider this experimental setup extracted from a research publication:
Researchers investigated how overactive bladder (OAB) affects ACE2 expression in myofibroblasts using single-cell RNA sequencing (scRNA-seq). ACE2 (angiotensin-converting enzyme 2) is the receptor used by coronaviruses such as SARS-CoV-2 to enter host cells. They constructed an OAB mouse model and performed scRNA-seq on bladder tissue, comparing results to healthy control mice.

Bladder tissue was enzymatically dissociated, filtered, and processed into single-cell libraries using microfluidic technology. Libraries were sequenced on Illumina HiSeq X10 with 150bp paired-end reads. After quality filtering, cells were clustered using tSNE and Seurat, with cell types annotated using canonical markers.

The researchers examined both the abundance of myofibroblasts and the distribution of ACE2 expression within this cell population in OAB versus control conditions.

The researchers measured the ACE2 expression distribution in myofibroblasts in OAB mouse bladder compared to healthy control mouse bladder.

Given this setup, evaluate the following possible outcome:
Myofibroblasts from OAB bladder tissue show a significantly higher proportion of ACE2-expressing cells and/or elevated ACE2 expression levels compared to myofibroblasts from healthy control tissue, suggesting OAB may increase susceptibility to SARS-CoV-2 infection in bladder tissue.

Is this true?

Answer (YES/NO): NO